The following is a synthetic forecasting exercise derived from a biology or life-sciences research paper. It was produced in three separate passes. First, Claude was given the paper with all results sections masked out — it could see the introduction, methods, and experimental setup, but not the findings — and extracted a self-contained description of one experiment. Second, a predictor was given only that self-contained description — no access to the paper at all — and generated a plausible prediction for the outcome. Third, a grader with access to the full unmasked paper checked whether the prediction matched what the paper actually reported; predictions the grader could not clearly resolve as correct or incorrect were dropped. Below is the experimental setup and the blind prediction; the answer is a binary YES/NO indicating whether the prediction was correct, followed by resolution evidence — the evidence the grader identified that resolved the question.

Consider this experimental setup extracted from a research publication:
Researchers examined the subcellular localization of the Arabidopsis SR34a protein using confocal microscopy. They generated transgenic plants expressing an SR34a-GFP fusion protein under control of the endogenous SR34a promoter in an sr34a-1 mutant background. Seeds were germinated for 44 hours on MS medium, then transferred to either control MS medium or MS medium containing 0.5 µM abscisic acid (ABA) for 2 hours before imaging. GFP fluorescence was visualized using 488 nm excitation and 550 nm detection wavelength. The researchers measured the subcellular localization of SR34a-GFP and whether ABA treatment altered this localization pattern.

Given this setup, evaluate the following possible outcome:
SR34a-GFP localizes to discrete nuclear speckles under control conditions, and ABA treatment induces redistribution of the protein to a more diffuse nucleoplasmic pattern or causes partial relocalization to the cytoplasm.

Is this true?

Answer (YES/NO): NO